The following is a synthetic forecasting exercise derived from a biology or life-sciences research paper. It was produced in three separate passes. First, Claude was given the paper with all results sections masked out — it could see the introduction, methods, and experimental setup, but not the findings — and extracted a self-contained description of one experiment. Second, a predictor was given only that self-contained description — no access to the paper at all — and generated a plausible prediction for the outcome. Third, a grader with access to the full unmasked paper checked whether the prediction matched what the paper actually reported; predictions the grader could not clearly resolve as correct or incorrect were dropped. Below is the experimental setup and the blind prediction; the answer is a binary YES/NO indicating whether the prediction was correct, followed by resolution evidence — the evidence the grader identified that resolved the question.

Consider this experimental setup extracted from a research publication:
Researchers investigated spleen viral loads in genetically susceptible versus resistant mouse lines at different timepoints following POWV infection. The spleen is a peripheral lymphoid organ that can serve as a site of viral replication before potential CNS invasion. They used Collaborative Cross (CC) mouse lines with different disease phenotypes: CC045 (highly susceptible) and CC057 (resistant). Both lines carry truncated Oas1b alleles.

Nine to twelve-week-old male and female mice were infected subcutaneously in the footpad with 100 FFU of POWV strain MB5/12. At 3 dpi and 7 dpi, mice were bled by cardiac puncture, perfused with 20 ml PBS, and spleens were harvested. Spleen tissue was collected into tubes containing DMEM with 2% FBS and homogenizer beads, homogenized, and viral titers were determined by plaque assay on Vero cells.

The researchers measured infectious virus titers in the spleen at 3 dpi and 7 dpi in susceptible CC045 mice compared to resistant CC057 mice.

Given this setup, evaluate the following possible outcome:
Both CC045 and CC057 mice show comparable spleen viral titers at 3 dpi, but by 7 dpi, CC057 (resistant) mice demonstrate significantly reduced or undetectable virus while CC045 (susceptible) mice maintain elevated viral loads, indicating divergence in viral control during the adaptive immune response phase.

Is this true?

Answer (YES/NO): YES